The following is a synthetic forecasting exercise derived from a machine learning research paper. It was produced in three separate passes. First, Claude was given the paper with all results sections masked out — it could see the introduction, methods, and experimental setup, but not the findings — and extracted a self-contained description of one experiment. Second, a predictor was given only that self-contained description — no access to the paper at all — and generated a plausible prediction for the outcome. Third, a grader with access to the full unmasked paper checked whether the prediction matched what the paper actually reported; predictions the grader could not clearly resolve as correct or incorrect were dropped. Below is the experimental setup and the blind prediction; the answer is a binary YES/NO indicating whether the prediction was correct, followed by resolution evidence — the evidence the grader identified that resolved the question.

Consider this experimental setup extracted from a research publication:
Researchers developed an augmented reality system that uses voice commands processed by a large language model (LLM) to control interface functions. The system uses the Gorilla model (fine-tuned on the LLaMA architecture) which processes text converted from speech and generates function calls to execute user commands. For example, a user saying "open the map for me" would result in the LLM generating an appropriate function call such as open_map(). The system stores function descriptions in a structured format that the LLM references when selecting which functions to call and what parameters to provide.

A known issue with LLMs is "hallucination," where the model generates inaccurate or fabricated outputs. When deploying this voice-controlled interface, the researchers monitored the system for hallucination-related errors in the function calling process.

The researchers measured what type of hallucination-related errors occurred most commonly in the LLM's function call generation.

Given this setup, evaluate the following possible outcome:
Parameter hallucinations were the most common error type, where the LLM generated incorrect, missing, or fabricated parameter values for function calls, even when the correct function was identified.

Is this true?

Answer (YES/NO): YES